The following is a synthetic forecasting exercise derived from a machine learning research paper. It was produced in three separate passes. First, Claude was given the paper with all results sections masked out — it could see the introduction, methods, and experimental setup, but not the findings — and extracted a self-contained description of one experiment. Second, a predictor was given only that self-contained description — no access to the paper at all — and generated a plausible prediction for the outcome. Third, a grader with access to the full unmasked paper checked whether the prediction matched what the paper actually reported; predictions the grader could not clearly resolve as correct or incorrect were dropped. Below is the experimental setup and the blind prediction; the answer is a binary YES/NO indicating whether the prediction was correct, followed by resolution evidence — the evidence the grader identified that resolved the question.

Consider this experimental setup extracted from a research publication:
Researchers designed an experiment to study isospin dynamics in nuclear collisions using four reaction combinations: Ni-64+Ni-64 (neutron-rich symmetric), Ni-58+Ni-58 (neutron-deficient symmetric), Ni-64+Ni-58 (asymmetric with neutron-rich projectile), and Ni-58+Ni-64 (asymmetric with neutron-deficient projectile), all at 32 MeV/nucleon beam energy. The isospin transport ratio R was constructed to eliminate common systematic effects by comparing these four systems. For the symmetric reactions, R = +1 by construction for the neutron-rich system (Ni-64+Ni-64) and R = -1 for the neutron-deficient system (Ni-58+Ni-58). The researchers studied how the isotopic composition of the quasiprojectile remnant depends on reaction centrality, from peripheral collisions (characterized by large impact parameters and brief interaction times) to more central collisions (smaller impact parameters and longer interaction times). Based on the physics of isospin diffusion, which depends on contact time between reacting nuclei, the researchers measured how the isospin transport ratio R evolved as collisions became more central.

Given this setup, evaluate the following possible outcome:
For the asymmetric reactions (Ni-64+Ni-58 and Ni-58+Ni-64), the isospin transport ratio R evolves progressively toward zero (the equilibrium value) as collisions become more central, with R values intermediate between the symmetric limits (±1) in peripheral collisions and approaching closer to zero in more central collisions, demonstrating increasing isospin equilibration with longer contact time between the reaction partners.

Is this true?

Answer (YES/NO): YES